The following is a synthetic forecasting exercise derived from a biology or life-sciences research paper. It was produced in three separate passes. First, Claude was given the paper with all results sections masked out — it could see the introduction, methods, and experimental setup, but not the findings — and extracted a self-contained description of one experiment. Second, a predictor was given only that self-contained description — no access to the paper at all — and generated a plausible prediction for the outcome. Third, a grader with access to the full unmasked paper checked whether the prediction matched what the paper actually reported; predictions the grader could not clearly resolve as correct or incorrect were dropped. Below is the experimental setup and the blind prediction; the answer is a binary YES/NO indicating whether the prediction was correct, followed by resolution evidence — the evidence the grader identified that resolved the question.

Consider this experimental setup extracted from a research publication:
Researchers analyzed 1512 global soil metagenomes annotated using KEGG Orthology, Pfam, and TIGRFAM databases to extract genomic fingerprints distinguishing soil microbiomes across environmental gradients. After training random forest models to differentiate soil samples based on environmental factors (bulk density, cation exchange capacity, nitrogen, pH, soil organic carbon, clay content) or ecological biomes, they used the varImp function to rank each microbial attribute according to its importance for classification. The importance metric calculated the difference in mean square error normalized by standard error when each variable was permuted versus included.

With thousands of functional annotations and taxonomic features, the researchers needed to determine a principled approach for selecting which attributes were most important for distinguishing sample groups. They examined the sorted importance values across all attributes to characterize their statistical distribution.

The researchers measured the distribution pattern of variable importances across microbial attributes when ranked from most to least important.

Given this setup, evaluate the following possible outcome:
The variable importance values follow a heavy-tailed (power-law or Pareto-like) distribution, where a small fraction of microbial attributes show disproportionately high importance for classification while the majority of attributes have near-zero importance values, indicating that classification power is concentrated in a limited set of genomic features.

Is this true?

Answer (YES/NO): NO